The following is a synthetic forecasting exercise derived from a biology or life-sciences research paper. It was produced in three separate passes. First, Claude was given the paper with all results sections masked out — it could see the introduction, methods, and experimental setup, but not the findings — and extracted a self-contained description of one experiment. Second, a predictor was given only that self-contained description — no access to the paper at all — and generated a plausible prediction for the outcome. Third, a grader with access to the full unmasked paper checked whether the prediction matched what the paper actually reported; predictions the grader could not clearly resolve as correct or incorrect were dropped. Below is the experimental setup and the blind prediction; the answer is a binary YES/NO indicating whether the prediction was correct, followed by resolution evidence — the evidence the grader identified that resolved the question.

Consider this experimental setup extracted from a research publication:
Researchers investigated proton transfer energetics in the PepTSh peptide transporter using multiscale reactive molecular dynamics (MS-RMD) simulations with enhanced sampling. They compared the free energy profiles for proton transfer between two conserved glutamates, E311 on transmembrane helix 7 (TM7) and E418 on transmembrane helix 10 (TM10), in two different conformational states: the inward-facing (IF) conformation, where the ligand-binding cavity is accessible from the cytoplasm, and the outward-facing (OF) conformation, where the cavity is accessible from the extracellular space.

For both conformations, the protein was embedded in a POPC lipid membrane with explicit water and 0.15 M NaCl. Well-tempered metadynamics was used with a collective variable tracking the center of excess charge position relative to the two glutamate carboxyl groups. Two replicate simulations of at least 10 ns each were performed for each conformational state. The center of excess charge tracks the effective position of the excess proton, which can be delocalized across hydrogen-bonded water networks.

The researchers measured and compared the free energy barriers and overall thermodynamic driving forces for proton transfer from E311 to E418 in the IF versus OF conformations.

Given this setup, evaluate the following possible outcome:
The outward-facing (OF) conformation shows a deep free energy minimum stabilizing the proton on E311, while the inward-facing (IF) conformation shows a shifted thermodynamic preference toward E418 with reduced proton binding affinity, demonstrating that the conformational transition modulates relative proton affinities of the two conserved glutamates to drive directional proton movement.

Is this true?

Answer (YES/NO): NO